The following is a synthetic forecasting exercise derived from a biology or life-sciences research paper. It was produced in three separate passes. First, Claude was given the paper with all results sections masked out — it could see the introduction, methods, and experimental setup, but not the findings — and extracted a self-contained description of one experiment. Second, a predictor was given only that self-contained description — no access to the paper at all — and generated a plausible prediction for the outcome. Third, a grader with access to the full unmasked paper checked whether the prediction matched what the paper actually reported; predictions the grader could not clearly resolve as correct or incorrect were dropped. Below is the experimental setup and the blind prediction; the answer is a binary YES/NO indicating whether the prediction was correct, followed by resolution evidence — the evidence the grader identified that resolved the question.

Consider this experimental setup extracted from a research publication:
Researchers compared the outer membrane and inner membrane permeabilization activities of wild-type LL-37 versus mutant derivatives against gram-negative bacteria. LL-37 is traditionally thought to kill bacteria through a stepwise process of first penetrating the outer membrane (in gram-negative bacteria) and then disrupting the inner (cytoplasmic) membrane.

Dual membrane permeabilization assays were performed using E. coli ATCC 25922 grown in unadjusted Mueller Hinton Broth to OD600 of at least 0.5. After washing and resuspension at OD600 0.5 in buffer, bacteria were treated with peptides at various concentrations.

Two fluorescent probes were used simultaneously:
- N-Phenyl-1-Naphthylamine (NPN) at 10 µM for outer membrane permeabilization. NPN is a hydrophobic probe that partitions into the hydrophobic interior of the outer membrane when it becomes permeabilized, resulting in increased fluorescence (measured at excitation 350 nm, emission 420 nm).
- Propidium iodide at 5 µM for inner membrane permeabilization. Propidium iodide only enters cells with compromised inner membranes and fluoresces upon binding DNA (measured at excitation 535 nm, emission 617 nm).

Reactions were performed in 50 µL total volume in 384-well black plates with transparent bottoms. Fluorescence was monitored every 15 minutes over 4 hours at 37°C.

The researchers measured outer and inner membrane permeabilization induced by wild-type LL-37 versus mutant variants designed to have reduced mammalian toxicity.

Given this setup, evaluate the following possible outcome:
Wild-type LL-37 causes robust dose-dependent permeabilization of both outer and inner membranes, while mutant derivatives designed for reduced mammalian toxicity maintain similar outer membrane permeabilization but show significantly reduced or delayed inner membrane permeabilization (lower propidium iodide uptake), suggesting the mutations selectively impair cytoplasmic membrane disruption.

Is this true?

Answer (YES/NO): NO